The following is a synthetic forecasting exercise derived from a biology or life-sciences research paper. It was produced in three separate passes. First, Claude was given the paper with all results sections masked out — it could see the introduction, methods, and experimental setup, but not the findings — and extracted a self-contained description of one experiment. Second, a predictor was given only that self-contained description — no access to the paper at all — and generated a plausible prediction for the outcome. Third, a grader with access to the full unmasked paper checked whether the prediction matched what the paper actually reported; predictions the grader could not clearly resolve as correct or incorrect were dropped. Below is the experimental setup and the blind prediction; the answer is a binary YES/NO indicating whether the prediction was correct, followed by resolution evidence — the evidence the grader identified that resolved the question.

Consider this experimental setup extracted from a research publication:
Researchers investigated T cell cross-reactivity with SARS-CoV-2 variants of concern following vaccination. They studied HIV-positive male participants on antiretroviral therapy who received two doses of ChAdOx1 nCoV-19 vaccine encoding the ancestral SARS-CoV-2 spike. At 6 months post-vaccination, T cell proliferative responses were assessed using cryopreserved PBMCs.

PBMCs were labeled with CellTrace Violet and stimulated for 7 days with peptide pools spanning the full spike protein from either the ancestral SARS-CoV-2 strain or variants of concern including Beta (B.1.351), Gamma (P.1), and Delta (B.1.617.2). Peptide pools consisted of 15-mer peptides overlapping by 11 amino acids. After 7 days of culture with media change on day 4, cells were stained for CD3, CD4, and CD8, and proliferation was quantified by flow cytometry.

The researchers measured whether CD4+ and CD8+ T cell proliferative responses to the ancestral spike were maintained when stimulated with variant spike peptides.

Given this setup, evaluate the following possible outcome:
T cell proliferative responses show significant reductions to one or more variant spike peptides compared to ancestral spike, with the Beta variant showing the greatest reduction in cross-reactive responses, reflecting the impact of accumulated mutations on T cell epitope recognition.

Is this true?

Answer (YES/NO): NO